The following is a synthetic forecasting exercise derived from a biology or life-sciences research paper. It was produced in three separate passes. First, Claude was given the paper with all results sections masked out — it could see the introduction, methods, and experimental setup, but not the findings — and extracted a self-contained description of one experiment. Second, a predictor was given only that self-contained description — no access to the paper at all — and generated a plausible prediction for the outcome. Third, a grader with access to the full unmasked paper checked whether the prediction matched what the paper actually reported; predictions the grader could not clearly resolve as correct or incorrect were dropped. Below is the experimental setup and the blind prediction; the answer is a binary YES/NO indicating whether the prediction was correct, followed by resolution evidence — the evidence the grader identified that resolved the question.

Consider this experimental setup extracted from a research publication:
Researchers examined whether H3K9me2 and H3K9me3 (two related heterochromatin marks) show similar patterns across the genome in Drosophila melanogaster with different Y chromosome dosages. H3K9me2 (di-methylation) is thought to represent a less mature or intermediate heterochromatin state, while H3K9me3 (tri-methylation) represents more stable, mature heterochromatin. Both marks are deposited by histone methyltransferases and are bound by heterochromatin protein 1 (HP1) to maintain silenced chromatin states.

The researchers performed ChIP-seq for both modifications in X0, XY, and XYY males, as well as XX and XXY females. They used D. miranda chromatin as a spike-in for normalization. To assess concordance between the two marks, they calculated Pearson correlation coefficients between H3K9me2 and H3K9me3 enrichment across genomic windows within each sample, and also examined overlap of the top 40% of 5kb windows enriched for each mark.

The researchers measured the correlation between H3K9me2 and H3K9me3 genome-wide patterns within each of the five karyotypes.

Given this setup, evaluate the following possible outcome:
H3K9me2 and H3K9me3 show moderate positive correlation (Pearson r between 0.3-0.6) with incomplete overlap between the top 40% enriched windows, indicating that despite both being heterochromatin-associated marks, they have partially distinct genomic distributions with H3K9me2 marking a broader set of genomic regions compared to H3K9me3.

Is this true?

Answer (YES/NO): NO